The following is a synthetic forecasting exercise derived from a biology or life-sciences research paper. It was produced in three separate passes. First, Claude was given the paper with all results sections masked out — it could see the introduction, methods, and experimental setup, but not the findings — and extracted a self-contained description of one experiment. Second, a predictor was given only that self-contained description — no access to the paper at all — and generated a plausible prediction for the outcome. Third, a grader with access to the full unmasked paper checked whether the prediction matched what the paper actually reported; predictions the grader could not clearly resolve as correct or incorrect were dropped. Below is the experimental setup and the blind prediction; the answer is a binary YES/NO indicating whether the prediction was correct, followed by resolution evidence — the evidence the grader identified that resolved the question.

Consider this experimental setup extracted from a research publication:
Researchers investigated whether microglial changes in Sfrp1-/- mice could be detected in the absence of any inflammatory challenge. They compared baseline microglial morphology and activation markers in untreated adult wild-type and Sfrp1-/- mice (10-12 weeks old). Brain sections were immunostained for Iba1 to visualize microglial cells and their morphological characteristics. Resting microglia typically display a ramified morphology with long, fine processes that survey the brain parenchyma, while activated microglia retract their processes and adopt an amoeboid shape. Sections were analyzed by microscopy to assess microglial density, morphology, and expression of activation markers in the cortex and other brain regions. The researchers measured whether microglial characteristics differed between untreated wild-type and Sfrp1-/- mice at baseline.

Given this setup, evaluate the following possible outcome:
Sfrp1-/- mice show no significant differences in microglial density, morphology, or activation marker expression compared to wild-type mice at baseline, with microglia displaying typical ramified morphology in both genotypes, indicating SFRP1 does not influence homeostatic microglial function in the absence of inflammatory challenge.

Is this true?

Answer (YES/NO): YES